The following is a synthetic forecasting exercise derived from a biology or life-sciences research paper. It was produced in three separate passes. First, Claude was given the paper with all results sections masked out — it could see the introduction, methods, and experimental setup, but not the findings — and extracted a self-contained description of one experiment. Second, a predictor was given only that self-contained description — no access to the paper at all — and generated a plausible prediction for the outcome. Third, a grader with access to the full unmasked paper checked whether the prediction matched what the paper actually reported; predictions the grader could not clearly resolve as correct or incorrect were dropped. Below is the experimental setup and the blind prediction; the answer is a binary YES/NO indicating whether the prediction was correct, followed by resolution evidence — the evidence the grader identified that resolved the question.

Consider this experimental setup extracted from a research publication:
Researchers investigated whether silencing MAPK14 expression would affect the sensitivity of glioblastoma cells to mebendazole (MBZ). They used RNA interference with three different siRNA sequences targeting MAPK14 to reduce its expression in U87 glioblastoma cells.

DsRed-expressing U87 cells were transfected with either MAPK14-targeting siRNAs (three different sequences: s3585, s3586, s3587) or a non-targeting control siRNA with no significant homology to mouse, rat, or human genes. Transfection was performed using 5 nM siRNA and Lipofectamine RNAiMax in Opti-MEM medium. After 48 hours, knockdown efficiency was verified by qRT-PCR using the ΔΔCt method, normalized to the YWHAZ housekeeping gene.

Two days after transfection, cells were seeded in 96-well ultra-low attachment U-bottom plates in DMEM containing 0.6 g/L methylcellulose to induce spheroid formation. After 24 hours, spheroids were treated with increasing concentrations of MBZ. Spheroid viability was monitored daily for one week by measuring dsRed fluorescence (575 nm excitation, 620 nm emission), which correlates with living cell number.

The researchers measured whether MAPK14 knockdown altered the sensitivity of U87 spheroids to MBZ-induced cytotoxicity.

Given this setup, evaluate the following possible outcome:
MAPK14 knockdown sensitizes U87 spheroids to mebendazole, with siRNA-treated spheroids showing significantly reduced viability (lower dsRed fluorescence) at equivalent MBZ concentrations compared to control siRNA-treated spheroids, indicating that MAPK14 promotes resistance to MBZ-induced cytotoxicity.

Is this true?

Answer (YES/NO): NO